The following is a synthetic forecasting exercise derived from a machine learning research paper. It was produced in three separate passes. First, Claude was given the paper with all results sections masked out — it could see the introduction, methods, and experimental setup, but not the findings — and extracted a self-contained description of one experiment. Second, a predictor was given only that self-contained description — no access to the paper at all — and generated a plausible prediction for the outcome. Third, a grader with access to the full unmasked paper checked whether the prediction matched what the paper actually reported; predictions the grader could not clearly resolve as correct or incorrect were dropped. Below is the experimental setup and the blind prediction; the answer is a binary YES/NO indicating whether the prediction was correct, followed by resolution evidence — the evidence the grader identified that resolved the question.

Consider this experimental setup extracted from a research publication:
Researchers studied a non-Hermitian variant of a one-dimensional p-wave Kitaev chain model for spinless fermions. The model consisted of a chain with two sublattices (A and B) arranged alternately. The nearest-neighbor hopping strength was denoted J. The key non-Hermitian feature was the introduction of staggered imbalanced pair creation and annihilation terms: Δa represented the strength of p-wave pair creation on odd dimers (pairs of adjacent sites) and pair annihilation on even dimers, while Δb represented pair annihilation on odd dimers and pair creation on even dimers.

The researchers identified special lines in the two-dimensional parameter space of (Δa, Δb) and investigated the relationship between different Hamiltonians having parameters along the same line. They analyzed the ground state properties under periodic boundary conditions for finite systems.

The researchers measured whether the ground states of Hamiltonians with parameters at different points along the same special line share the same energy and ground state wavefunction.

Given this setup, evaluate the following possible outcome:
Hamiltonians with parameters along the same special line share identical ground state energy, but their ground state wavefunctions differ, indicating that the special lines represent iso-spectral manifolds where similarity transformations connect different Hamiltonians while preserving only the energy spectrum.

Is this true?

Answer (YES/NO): NO